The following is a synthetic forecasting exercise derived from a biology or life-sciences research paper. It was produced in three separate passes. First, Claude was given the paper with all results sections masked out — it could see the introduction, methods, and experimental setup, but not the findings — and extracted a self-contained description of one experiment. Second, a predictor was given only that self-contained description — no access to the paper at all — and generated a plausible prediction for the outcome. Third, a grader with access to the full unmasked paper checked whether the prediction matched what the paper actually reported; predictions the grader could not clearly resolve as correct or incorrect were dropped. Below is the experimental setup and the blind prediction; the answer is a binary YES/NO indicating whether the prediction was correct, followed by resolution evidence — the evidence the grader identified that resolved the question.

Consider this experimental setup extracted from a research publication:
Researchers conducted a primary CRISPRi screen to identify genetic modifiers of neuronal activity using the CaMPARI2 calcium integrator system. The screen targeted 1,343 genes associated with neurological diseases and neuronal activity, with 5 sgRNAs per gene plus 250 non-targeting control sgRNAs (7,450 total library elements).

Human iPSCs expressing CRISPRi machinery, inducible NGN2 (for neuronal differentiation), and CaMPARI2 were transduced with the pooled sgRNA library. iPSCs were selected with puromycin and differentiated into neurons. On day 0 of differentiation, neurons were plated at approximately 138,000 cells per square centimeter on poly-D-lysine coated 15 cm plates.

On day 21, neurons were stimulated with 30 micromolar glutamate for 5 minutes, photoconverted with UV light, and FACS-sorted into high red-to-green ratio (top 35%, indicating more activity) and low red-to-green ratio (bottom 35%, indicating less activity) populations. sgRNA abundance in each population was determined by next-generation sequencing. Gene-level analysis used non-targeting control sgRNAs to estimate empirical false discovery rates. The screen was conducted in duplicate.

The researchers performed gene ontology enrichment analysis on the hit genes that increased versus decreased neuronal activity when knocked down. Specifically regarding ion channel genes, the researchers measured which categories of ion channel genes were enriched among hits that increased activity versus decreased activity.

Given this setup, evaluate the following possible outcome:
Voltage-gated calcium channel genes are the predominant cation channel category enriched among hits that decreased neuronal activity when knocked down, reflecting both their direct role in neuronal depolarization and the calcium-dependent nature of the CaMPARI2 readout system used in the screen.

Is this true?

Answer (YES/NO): NO